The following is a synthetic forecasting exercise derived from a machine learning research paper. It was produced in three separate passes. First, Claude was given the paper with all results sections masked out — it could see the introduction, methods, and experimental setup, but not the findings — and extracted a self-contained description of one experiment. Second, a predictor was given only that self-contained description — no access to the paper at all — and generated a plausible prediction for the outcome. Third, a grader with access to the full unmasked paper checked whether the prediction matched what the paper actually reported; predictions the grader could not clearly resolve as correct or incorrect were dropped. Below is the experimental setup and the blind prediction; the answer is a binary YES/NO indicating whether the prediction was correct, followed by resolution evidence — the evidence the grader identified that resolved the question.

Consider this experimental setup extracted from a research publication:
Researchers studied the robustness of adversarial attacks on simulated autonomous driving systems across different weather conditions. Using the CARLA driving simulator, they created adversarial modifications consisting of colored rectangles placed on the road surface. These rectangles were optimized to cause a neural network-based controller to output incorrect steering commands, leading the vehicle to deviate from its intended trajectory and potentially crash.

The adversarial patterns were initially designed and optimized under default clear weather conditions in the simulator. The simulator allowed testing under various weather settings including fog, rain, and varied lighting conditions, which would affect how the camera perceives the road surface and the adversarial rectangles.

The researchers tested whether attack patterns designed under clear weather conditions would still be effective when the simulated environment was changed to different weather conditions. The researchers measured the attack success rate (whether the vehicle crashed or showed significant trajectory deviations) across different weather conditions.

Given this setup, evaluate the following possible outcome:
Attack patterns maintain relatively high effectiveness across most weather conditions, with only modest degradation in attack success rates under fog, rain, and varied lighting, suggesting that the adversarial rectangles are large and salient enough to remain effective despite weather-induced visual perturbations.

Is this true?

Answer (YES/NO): NO